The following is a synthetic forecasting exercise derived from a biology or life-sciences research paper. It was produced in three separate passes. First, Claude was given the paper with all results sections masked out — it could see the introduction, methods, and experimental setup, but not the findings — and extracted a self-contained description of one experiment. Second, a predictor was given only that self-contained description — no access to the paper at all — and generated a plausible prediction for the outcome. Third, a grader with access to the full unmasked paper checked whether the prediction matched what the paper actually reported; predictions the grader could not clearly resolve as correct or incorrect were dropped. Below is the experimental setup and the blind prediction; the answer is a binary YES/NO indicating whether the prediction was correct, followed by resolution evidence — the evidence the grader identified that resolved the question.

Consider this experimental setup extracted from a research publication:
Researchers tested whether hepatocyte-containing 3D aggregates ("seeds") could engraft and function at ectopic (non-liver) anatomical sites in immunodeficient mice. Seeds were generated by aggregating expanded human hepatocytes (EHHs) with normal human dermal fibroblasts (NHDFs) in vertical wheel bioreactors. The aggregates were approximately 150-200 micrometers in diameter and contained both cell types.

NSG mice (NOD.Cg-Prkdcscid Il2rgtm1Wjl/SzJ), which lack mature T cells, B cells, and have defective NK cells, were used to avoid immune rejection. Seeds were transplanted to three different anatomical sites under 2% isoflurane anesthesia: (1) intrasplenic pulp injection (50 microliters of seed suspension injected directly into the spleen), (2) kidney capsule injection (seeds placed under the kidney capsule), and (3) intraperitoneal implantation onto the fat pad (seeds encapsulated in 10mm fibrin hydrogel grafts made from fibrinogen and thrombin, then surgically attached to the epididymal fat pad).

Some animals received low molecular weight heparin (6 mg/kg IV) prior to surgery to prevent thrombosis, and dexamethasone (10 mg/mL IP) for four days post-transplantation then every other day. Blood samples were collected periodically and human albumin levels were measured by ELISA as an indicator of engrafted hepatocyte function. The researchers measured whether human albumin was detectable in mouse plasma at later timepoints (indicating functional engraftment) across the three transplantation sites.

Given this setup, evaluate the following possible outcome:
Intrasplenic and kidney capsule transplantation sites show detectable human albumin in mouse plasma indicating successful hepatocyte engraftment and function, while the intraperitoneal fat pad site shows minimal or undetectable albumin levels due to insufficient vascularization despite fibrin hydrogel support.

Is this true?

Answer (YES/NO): NO